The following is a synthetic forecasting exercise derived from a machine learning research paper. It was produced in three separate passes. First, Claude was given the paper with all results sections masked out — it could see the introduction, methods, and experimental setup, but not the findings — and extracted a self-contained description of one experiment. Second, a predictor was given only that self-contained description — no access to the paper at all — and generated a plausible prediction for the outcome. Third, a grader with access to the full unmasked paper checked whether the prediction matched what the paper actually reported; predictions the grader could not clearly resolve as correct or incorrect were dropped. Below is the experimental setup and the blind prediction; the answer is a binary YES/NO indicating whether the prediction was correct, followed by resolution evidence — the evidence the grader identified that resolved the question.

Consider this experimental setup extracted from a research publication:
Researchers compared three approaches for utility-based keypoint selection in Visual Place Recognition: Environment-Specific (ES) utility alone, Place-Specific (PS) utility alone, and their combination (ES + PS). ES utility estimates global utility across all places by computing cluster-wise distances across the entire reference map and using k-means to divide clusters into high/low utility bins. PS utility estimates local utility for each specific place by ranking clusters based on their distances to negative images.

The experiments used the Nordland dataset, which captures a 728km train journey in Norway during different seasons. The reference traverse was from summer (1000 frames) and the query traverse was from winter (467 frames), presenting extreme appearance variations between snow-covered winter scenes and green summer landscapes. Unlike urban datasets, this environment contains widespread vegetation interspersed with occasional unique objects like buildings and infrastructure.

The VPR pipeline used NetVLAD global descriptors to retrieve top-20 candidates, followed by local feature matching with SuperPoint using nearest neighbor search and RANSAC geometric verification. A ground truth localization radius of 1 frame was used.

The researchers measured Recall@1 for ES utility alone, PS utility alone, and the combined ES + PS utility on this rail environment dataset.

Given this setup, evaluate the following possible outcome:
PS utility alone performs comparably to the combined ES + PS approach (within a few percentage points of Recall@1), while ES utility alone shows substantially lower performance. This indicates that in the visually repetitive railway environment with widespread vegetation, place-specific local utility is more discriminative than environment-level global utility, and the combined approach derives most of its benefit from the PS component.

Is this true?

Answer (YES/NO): NO